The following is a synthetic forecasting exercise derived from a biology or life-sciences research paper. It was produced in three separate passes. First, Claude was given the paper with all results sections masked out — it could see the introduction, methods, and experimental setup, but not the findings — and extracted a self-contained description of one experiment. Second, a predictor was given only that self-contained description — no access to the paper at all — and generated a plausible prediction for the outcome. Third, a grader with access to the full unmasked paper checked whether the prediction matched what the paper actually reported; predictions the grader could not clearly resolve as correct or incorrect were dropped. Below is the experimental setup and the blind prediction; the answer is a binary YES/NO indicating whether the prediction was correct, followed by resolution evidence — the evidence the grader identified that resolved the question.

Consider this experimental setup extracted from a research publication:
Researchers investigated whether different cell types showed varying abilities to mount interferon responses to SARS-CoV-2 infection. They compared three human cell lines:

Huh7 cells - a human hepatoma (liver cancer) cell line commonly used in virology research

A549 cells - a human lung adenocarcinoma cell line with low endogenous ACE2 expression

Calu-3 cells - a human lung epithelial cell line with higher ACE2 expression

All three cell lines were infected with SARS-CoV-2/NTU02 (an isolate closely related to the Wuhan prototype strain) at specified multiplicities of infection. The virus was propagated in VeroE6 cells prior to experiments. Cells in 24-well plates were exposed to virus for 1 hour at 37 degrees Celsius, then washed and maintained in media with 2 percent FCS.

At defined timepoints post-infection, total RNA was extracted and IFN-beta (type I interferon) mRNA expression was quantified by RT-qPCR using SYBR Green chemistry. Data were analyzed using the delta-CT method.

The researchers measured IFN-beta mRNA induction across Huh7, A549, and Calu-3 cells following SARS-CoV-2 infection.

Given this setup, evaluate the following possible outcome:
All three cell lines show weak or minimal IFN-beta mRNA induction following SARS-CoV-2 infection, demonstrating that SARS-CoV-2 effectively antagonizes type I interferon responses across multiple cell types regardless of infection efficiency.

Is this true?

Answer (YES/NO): NO